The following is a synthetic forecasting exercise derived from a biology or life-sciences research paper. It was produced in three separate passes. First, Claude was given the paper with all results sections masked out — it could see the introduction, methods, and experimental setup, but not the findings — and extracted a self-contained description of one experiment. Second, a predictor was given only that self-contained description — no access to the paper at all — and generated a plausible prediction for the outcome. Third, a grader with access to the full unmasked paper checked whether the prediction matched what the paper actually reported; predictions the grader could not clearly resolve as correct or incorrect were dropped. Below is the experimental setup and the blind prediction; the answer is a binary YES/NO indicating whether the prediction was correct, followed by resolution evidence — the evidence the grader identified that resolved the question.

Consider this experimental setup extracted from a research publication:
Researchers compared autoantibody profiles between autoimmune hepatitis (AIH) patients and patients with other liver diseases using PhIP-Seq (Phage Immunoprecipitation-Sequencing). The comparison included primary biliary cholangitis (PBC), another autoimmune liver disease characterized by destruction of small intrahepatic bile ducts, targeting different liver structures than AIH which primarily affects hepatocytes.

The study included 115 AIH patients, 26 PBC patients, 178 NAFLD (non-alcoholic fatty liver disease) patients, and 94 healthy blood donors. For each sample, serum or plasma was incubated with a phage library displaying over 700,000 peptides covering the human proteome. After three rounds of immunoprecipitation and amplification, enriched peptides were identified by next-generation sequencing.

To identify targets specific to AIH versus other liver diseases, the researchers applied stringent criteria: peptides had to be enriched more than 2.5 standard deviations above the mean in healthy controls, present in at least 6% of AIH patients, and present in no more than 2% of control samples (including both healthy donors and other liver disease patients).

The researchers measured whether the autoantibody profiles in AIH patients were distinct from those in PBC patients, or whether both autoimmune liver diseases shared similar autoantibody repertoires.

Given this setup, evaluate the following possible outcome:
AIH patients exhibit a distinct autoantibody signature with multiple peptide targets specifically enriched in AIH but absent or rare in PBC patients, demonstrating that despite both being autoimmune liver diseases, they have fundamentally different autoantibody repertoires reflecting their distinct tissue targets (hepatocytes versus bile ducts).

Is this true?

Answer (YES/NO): YES